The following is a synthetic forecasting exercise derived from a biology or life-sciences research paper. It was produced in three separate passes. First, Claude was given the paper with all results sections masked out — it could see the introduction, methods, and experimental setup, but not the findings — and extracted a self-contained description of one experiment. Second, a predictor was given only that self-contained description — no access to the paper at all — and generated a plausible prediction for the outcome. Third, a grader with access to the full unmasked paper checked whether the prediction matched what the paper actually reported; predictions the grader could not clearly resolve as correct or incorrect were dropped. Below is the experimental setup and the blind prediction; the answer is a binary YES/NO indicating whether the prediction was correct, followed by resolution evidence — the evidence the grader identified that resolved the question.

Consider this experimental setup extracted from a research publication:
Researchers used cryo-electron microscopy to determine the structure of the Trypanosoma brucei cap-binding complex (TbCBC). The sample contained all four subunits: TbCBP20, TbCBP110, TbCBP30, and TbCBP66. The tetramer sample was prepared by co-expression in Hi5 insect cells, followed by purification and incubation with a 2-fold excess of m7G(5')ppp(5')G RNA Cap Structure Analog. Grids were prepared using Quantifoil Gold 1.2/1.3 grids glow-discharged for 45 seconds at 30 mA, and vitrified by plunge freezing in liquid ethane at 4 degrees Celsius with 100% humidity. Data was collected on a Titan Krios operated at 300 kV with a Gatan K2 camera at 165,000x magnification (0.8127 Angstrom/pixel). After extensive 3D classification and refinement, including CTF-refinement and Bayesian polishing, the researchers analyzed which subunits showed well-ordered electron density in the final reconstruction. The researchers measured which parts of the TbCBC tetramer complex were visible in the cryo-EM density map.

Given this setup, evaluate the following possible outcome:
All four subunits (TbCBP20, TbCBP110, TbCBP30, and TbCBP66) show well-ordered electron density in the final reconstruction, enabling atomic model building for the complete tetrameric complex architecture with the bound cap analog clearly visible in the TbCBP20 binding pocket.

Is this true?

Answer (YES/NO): NO